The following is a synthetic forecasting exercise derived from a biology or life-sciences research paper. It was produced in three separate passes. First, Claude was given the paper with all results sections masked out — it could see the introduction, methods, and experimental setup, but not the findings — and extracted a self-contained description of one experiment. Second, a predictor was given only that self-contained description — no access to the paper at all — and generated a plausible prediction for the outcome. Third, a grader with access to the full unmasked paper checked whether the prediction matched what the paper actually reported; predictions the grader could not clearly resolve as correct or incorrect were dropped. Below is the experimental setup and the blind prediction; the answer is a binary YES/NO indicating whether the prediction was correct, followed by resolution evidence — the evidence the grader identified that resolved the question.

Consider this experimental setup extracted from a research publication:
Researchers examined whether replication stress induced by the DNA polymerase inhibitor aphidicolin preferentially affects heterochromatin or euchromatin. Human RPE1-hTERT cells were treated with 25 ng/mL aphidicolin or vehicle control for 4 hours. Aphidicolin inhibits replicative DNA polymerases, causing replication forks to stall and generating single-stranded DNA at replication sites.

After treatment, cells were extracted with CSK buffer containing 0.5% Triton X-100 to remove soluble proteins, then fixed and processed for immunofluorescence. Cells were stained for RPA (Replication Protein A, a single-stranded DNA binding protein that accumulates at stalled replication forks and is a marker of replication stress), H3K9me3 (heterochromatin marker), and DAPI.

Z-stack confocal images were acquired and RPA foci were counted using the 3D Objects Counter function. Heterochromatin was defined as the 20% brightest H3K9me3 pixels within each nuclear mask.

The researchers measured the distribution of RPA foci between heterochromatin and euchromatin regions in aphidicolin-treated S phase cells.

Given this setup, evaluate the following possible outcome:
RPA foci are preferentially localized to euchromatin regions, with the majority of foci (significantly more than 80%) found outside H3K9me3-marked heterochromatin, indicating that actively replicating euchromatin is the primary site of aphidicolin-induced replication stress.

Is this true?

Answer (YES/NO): NO